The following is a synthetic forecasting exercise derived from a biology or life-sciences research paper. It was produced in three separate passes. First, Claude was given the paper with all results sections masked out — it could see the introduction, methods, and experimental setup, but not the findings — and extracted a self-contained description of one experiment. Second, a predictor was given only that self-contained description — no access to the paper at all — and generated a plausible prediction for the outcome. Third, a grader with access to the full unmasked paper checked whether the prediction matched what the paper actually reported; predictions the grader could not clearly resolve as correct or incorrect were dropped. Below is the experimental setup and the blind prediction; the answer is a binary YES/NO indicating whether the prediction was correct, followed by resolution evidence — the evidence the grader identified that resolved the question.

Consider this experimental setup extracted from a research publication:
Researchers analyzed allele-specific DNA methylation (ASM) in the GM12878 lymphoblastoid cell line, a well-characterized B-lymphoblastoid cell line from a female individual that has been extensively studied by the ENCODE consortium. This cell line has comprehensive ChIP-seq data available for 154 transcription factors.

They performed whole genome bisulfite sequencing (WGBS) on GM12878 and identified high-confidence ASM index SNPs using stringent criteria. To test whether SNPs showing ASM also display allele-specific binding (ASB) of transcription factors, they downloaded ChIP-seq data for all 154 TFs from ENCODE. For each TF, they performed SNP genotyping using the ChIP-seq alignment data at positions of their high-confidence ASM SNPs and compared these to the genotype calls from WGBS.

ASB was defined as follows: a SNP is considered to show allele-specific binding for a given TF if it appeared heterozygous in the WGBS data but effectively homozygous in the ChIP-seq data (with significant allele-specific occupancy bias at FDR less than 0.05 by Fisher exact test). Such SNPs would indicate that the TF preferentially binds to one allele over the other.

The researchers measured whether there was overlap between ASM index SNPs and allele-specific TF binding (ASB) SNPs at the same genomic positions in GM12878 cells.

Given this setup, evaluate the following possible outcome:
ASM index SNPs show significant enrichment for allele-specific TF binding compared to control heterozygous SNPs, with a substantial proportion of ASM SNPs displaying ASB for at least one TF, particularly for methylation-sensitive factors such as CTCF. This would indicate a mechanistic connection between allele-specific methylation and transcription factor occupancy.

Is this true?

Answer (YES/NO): YES